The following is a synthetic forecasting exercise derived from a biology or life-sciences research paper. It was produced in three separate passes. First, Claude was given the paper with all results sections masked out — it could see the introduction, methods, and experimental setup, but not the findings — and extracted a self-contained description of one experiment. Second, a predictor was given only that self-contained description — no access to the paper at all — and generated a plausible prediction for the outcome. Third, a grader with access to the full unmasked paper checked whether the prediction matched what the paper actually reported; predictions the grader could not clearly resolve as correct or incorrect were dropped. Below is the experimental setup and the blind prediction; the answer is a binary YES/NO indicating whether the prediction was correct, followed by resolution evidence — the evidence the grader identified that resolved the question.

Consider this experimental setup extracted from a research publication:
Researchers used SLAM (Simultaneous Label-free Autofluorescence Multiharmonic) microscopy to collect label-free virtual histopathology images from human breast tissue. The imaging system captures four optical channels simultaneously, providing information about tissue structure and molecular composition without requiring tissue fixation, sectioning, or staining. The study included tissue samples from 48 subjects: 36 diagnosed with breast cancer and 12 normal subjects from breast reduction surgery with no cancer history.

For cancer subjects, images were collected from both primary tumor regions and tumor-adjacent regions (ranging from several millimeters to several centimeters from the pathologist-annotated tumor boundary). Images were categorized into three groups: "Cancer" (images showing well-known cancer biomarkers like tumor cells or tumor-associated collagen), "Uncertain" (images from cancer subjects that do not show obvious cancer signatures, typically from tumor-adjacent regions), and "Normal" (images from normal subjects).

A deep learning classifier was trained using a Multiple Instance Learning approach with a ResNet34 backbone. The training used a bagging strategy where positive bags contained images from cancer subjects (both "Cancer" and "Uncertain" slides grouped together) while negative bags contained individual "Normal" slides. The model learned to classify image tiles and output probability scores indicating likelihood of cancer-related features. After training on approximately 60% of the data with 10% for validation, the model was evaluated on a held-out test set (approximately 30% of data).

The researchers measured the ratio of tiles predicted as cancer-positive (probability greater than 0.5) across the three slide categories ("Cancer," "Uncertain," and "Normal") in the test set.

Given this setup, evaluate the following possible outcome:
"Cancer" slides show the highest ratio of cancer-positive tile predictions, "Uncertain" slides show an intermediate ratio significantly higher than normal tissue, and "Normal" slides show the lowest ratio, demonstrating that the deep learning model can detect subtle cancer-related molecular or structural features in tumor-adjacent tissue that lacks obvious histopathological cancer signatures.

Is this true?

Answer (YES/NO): YES